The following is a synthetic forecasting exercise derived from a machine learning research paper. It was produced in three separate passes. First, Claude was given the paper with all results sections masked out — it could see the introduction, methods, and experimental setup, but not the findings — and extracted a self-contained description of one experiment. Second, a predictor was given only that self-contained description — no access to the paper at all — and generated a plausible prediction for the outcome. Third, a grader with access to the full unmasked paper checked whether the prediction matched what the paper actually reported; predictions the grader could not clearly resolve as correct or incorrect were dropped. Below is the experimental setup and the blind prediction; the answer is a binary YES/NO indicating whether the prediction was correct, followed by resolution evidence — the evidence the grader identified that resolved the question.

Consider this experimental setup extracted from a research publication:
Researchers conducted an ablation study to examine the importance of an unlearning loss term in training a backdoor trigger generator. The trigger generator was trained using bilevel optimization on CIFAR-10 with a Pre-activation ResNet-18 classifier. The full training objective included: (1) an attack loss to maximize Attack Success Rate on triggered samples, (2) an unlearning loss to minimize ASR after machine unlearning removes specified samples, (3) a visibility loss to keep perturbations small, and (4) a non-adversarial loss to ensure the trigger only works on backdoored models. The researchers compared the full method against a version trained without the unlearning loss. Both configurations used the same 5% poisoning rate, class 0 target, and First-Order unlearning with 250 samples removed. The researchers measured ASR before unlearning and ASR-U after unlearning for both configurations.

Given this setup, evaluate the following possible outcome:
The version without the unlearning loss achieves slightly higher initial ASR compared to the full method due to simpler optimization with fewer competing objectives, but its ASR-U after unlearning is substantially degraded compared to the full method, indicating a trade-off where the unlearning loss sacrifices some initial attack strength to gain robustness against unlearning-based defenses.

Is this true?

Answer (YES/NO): NO